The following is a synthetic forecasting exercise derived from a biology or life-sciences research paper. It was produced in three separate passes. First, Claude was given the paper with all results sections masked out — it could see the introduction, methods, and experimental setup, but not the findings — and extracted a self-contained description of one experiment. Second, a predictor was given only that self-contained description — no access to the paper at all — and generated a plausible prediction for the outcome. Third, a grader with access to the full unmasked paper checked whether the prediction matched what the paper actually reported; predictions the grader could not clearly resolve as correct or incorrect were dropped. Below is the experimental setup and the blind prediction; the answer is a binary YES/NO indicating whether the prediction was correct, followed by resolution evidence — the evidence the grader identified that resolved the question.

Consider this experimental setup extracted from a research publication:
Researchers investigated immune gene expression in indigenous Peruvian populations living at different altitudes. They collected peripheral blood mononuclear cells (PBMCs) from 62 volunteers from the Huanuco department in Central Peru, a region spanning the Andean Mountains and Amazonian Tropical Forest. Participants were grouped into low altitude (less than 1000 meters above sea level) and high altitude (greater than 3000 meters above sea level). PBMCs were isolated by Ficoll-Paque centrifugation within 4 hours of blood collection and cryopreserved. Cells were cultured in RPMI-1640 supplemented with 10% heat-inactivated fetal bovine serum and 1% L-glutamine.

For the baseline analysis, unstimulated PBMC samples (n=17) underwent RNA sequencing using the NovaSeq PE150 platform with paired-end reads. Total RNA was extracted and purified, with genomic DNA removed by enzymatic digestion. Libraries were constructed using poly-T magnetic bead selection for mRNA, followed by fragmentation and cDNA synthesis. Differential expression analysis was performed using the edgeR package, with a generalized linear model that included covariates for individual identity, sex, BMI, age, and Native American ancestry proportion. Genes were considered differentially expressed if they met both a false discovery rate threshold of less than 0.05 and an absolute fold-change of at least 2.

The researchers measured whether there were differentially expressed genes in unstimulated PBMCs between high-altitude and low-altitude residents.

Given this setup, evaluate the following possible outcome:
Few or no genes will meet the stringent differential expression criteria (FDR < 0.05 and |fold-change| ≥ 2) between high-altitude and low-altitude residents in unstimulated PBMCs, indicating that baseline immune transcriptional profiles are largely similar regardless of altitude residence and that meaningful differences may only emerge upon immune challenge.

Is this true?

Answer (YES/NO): NO